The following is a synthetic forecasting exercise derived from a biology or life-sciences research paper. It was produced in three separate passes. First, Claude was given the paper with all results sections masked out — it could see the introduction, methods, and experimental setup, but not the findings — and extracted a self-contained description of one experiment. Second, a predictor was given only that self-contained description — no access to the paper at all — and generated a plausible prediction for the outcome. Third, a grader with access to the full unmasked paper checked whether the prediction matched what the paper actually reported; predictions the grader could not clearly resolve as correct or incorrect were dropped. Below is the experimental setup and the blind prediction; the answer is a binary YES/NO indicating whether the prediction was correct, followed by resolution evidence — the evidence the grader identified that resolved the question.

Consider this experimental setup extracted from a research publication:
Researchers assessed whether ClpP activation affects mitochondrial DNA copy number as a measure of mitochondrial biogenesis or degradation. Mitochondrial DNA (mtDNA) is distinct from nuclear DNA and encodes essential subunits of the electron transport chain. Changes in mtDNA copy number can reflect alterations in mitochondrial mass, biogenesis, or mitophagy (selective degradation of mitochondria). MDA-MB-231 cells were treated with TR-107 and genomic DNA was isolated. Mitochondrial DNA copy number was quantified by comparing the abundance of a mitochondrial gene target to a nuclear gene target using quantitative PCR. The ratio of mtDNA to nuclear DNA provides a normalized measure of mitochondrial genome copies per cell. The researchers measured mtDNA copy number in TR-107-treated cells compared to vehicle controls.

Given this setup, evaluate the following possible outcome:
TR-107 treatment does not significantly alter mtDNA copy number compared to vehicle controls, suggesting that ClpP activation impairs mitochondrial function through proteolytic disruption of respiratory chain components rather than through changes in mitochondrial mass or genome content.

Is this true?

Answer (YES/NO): NO